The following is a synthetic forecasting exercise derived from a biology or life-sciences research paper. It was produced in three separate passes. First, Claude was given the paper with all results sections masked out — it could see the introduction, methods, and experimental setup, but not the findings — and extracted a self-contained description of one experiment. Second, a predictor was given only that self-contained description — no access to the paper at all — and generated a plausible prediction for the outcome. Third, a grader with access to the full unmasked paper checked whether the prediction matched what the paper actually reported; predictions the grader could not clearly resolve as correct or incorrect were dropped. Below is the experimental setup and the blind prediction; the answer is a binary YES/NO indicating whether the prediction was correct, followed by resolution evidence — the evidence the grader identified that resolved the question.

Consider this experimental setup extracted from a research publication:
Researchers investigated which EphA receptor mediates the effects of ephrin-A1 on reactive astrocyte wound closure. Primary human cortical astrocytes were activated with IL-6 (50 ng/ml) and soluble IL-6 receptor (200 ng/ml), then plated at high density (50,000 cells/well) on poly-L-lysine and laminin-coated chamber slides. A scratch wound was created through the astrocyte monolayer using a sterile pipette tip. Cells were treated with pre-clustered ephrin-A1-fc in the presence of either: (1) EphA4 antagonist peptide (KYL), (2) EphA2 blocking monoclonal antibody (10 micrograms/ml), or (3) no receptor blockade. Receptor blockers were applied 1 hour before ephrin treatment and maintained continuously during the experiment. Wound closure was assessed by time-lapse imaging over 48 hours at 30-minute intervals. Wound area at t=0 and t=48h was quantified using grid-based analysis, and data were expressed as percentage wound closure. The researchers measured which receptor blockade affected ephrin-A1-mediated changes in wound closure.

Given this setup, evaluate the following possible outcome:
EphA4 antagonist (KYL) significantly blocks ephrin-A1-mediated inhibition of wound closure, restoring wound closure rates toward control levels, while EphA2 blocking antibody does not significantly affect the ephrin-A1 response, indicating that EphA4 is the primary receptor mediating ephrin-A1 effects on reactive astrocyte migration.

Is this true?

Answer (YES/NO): NO